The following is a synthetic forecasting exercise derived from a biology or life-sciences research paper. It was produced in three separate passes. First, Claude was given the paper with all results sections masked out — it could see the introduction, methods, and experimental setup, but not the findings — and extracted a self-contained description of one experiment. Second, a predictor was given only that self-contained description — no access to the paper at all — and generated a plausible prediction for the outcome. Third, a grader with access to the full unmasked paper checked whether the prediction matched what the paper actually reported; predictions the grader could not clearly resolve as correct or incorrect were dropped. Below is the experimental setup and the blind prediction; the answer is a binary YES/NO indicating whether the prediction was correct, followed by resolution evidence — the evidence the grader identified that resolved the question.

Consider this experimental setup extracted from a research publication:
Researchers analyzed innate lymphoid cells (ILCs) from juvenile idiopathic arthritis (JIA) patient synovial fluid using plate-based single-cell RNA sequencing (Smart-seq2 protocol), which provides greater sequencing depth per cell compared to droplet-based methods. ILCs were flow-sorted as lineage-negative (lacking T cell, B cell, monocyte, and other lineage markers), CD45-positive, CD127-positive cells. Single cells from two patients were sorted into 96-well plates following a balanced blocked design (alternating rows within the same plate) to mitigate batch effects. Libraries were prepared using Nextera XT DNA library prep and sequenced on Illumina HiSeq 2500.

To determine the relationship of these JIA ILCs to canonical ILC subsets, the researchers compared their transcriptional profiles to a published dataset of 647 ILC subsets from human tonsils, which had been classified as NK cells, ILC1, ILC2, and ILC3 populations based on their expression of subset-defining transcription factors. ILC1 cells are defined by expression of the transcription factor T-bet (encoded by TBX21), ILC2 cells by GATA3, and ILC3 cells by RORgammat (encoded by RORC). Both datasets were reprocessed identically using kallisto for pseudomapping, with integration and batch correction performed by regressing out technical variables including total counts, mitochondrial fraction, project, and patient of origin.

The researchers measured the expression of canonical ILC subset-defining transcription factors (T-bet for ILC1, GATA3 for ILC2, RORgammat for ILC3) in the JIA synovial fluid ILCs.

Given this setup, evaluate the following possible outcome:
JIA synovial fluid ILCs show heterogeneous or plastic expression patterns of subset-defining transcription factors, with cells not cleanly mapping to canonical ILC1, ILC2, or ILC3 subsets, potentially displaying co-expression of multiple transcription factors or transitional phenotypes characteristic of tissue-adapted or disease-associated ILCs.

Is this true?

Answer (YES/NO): NO